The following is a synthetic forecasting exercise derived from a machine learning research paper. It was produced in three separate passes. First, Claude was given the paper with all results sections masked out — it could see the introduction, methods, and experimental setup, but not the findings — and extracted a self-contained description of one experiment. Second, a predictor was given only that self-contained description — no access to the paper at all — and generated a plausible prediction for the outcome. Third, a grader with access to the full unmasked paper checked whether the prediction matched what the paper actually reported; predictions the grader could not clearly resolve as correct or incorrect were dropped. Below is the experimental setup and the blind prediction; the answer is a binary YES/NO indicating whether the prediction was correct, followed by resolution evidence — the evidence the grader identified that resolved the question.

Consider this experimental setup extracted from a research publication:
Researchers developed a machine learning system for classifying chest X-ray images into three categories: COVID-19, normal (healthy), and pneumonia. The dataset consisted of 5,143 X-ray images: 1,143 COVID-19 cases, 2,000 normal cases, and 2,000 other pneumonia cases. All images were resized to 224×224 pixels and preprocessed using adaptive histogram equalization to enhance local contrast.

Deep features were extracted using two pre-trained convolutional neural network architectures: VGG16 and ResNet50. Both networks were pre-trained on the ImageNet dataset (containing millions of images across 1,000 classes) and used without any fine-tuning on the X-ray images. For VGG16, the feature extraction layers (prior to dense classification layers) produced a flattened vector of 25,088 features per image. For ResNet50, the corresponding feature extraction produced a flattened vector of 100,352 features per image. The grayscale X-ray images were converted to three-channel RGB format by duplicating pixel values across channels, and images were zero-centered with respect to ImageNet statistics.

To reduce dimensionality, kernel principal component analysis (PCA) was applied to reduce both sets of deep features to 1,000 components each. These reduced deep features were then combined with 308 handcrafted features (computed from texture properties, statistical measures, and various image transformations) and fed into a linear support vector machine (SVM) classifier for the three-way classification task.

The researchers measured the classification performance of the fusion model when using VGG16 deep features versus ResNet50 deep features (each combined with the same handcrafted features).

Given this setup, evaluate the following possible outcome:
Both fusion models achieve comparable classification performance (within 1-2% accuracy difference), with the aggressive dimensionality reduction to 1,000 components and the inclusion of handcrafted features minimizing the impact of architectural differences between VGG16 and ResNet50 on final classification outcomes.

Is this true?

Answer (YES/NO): YES